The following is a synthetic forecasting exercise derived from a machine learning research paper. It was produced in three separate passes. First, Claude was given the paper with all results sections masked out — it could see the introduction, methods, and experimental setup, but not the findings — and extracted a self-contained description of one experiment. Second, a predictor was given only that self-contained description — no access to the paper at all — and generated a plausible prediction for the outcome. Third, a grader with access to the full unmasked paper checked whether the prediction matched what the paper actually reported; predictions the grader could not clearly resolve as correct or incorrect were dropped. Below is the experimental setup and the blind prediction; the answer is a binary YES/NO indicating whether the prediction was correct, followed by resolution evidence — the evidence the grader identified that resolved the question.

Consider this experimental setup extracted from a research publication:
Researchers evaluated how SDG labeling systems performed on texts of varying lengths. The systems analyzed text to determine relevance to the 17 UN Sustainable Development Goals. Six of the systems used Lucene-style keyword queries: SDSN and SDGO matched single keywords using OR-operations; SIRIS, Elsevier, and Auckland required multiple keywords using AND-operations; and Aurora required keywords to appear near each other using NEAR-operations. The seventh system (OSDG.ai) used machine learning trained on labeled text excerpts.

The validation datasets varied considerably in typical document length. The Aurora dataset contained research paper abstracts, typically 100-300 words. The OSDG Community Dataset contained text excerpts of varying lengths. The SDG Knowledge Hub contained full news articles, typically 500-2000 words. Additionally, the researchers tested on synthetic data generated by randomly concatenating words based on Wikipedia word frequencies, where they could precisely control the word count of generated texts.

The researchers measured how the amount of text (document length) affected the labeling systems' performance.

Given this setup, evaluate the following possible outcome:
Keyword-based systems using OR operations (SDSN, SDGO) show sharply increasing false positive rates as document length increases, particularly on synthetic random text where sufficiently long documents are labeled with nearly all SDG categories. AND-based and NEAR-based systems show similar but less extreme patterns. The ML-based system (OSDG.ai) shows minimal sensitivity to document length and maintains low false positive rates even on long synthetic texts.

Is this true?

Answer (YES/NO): NO